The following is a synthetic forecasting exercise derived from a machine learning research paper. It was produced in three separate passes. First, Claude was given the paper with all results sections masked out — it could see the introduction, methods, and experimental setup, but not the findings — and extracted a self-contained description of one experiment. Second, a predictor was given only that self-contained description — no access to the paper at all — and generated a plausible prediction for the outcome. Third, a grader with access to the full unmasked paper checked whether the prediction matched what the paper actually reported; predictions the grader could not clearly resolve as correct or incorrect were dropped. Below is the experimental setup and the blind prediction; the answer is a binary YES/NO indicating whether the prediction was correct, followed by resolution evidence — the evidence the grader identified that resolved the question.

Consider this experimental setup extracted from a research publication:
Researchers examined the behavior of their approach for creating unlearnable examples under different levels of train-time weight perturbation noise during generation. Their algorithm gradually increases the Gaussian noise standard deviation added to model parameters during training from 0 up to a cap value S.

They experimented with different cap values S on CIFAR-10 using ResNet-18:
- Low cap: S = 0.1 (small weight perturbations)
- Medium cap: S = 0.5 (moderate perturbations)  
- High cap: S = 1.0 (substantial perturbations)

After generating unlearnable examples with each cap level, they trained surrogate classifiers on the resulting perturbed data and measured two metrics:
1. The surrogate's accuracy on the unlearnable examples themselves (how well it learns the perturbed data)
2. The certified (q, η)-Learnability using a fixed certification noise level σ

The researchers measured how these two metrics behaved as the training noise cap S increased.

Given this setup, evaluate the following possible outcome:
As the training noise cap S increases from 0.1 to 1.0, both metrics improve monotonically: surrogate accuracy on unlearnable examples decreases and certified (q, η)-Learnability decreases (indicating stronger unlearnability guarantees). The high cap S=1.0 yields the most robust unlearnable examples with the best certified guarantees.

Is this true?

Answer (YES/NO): NO